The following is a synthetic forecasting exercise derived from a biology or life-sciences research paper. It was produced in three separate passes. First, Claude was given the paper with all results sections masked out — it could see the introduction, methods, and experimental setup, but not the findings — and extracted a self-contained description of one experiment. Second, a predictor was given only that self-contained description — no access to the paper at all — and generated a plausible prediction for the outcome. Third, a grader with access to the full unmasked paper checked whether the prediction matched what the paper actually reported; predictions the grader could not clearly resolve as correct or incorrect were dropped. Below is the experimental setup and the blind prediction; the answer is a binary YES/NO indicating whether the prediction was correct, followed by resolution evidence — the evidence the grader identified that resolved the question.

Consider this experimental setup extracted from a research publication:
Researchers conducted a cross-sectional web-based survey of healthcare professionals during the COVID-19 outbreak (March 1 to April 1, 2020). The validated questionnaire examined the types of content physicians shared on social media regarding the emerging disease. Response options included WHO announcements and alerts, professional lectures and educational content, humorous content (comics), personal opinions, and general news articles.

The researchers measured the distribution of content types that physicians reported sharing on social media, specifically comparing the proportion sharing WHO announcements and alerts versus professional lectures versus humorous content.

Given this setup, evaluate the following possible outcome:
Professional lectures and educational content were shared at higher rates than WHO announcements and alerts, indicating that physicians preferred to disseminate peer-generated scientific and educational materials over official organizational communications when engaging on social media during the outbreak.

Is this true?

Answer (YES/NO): NO